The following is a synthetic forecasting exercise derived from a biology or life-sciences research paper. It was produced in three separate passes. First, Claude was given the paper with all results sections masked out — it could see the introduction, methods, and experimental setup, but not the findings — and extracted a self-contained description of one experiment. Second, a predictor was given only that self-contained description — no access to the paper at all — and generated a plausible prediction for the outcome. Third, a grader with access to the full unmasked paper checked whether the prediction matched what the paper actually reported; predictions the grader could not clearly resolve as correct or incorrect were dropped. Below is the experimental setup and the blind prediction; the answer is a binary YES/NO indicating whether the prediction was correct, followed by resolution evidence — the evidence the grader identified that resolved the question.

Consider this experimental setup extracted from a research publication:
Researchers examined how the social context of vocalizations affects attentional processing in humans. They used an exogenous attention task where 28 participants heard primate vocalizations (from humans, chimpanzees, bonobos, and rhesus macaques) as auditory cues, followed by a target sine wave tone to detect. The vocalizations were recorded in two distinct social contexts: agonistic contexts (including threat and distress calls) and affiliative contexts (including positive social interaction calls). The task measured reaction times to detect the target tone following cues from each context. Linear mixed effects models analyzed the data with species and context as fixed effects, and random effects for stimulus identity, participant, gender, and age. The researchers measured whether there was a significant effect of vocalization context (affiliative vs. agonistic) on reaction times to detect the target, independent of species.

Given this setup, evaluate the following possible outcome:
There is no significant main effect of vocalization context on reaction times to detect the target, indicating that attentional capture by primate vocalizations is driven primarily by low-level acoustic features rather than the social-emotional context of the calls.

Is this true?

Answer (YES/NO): NO